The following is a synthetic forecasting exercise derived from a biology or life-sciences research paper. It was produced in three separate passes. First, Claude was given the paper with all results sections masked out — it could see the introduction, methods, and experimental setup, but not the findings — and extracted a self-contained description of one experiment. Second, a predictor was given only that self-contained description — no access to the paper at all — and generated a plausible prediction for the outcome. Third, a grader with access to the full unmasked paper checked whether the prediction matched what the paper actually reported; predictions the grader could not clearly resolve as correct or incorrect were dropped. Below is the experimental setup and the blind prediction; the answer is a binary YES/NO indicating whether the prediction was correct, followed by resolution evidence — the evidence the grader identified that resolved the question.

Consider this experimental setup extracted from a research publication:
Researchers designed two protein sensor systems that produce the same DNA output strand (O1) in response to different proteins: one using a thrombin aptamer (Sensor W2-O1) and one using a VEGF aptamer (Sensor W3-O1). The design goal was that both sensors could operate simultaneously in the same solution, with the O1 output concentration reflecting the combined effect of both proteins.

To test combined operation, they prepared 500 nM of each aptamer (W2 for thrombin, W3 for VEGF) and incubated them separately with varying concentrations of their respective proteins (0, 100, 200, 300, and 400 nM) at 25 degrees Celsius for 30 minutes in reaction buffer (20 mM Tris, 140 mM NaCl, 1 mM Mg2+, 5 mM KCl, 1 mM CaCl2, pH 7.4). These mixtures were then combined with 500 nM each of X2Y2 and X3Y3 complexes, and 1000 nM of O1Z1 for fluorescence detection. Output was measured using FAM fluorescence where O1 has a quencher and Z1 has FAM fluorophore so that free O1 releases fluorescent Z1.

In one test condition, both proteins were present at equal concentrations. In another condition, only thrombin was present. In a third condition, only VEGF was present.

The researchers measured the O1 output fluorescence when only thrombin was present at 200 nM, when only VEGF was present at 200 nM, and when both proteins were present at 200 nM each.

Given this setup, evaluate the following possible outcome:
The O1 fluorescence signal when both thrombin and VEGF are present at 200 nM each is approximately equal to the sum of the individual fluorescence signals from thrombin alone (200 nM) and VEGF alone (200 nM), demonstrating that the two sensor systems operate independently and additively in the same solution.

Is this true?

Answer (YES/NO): NO